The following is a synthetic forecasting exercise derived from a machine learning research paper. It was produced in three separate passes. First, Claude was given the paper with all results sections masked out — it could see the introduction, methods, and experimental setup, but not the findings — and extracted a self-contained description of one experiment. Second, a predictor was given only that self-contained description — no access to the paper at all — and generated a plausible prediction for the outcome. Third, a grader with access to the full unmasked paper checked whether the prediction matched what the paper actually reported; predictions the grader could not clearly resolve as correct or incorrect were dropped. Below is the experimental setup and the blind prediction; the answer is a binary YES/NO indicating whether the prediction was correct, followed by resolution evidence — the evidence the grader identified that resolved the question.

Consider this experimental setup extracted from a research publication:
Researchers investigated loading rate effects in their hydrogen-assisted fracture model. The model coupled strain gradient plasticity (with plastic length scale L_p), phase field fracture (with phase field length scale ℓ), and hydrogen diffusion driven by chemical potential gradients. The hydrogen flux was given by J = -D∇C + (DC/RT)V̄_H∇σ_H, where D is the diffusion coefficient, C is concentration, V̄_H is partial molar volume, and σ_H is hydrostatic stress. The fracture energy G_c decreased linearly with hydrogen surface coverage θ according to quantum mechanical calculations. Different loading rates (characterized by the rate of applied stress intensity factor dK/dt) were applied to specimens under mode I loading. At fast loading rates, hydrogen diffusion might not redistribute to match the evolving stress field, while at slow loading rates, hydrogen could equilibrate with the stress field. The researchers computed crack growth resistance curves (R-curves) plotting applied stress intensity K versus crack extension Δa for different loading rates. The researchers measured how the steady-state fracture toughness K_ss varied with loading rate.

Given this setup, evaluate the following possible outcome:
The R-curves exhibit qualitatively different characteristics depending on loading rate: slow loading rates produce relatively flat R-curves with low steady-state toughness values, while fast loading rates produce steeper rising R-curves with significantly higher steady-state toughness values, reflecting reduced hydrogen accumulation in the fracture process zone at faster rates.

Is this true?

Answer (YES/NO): YES